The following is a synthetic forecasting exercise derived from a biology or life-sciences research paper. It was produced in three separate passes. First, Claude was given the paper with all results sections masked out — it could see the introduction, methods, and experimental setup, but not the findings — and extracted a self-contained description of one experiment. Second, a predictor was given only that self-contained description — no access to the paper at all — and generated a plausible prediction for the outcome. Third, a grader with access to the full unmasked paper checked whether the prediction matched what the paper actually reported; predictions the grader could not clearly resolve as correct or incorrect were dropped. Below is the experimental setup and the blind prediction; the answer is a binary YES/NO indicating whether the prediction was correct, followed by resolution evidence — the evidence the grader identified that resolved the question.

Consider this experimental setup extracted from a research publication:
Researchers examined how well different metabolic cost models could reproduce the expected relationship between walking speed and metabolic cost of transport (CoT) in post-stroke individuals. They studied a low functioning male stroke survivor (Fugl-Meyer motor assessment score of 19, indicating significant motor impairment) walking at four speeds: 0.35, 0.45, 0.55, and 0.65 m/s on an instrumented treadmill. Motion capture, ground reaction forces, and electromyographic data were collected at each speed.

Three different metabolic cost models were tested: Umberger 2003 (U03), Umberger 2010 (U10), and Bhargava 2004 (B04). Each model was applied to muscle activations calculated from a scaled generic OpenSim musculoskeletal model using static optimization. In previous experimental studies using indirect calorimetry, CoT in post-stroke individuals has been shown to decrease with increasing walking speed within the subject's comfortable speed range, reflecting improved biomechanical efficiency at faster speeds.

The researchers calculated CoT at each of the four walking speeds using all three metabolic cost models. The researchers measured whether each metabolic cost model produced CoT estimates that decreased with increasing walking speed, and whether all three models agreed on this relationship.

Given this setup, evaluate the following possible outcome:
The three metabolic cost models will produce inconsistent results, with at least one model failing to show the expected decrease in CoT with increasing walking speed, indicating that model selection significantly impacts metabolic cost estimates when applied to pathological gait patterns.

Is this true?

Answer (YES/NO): NO